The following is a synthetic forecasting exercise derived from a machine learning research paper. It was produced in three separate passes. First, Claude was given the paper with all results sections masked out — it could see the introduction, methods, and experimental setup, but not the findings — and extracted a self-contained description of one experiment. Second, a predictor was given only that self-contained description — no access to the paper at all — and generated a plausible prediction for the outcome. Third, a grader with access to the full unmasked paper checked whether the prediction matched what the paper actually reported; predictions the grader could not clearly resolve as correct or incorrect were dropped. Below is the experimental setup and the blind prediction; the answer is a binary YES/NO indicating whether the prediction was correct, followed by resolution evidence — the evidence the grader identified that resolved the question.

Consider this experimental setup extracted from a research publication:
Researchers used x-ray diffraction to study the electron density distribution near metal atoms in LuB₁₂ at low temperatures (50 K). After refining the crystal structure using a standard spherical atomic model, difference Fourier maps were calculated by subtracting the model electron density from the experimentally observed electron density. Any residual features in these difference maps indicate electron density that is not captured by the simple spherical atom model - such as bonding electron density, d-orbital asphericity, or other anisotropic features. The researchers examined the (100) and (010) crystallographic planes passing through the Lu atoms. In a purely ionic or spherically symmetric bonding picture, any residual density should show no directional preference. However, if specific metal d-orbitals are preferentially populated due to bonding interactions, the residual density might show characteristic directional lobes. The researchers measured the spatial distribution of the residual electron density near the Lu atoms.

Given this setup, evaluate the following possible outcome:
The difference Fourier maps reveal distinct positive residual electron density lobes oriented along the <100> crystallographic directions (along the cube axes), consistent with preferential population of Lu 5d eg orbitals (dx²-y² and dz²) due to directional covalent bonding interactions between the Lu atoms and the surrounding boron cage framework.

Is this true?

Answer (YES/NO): NO